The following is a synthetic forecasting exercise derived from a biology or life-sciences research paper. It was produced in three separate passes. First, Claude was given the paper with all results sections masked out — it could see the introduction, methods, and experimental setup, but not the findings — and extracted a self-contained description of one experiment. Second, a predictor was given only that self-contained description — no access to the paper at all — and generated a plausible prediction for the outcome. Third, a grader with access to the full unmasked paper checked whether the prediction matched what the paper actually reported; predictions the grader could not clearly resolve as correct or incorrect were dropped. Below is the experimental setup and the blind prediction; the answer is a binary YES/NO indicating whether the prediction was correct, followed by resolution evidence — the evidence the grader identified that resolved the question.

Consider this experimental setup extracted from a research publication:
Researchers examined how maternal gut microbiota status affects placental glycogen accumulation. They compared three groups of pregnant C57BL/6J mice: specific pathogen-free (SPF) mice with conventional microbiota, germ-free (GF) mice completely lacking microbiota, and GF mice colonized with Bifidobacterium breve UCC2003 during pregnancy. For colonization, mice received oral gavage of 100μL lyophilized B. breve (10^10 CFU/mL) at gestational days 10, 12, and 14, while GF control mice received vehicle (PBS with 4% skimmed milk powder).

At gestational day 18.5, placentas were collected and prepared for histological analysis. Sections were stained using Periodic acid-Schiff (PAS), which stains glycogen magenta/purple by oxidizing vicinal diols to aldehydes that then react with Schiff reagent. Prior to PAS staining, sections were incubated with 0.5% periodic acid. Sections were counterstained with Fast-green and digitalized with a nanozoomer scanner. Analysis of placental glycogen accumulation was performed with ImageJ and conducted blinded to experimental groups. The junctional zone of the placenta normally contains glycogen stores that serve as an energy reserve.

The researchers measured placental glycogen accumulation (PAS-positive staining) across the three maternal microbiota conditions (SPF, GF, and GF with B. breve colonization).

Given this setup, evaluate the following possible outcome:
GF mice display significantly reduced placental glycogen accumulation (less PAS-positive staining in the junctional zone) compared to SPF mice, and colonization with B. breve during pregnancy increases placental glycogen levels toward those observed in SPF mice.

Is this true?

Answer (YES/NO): NO